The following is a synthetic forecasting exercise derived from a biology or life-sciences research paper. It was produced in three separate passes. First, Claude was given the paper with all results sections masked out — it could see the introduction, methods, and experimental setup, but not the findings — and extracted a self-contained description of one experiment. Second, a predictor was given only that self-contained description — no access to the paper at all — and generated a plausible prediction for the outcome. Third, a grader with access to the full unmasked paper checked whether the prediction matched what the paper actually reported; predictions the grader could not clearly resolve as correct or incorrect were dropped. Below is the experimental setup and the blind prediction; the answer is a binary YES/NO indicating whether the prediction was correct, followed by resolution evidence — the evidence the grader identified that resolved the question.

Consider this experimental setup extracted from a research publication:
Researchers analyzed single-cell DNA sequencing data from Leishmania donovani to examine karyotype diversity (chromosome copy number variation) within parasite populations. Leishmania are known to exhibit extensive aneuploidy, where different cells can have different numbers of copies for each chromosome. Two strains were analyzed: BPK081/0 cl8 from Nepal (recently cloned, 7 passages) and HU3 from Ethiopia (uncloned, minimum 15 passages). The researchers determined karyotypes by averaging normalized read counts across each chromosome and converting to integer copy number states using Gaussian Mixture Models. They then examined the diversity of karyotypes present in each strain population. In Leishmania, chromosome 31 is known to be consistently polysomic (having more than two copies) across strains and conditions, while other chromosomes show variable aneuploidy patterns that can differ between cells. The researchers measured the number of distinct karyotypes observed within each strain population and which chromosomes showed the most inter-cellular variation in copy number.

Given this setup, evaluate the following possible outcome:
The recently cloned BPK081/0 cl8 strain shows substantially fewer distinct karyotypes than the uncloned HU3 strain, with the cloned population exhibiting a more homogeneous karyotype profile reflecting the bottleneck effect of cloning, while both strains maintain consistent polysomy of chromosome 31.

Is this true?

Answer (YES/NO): YES